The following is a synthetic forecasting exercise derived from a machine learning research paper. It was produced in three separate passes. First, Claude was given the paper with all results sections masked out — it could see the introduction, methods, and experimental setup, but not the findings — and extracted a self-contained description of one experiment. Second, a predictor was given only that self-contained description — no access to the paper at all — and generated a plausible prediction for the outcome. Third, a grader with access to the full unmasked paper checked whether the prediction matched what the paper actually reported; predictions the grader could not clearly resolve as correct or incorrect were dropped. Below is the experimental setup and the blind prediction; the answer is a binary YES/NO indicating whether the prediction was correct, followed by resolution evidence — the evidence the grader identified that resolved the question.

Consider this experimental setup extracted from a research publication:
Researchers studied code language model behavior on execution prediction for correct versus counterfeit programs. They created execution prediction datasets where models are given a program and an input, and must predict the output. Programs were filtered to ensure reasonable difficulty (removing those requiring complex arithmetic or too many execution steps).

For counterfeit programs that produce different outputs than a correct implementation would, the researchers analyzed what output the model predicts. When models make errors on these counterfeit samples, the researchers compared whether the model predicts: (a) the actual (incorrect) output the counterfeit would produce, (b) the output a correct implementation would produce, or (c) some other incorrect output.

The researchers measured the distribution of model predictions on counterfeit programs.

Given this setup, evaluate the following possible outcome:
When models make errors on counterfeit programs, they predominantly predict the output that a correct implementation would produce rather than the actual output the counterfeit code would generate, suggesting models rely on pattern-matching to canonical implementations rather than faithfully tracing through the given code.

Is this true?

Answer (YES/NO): NO